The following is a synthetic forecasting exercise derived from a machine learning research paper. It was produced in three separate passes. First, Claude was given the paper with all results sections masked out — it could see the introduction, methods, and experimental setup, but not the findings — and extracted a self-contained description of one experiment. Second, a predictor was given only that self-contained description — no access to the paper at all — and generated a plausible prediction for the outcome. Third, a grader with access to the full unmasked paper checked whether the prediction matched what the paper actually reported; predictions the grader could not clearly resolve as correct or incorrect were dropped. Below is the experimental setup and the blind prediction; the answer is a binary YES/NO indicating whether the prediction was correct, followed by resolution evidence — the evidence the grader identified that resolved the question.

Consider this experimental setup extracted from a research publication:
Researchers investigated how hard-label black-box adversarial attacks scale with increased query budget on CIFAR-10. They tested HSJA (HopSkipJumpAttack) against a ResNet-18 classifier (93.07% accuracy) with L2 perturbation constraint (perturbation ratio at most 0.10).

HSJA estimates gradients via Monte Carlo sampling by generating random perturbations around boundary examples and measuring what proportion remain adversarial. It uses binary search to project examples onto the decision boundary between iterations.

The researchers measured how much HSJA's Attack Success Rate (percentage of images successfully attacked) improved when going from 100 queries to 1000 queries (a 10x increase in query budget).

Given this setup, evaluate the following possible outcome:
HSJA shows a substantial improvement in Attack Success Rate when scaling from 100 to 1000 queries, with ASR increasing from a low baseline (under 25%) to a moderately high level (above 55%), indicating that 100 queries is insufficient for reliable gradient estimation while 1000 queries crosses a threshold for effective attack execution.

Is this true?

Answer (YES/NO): YES